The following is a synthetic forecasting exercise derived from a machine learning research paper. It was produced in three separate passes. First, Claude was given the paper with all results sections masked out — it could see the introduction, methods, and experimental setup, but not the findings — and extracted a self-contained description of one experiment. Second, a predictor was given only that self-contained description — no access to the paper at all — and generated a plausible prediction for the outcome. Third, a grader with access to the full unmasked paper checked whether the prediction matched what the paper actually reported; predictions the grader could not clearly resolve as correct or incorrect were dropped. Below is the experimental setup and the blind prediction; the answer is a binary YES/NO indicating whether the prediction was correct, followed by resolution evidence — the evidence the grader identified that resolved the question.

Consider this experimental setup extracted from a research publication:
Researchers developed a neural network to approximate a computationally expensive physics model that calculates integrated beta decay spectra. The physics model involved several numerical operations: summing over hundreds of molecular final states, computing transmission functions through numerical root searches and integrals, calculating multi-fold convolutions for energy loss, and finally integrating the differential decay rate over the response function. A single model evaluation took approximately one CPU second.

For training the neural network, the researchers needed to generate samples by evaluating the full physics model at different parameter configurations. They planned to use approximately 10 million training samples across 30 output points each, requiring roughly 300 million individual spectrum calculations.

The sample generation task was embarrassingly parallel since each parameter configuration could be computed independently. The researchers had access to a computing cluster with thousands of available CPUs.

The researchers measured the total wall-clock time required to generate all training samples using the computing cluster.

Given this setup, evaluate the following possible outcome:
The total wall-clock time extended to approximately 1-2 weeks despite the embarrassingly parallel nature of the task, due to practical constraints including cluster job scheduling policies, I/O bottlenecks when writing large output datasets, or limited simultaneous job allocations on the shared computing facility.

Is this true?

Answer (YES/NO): NO